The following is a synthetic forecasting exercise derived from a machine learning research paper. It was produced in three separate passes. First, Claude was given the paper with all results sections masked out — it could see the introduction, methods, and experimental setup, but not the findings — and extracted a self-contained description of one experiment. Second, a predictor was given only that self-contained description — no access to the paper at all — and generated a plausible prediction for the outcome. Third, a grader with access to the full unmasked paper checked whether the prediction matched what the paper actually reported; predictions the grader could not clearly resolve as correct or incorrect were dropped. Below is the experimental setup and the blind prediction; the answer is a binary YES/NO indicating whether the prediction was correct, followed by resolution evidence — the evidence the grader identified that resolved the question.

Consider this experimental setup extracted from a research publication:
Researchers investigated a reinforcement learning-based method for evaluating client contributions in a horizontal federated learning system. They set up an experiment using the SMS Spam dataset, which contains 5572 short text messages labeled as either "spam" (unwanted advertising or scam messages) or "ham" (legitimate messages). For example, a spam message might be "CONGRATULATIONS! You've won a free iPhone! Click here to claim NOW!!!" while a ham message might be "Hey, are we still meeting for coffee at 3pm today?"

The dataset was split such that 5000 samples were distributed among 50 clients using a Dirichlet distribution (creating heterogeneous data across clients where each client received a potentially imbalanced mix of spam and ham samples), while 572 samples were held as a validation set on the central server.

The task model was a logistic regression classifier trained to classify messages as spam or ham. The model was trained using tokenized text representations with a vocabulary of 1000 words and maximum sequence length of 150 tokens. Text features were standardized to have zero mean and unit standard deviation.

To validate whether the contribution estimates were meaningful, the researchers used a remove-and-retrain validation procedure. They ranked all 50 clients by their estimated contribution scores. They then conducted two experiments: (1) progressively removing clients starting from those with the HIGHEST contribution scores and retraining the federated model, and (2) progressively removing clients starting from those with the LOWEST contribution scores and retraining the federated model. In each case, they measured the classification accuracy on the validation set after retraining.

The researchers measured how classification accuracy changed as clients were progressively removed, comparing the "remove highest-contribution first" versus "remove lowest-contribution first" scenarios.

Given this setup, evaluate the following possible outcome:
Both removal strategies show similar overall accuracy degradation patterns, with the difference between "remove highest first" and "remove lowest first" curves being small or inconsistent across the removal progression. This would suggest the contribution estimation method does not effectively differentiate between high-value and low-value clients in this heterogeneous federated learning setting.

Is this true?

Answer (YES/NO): NO